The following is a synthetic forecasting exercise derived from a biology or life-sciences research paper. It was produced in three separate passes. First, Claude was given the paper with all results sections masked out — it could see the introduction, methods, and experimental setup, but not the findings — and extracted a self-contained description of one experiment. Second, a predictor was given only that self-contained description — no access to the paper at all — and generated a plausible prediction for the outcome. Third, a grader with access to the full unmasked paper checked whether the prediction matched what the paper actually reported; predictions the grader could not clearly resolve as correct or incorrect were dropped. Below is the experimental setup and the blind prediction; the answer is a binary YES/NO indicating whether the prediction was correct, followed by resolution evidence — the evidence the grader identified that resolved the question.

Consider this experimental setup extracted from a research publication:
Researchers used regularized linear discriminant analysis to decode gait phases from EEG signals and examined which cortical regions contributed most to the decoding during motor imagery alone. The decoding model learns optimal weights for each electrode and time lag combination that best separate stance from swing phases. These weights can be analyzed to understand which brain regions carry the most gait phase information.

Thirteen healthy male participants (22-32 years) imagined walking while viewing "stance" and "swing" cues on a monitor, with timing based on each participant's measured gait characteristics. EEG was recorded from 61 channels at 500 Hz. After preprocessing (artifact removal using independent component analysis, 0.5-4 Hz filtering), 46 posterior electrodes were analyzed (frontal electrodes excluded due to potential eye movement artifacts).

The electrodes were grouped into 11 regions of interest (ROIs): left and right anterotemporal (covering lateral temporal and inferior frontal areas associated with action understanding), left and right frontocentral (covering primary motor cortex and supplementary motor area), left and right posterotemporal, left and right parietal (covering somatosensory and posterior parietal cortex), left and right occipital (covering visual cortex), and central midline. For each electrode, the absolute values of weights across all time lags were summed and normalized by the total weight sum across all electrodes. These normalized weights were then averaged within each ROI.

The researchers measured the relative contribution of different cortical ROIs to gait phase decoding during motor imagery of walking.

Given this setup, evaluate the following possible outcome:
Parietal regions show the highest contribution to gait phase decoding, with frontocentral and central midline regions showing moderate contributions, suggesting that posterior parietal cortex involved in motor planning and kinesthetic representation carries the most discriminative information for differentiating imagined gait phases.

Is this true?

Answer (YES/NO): NO